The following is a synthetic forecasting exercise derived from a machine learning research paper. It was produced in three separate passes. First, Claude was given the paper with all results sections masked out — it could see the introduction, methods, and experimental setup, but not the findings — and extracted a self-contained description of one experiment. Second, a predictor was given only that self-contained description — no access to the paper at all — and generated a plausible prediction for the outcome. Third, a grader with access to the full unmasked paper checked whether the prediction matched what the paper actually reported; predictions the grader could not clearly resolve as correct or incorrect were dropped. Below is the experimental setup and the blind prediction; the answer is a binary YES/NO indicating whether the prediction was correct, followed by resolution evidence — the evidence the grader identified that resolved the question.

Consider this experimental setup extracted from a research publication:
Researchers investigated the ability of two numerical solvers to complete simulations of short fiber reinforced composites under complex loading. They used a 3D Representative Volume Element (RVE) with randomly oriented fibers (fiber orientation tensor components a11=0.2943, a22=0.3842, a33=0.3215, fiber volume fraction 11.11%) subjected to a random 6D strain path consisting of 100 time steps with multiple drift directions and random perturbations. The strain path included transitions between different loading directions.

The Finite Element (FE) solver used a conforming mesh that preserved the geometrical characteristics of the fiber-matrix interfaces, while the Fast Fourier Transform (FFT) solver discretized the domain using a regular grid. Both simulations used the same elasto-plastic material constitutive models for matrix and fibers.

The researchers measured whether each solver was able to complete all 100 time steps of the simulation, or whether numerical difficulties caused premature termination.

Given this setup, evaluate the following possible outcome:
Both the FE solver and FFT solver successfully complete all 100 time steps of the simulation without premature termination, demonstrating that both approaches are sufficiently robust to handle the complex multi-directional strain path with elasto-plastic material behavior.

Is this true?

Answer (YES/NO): NO